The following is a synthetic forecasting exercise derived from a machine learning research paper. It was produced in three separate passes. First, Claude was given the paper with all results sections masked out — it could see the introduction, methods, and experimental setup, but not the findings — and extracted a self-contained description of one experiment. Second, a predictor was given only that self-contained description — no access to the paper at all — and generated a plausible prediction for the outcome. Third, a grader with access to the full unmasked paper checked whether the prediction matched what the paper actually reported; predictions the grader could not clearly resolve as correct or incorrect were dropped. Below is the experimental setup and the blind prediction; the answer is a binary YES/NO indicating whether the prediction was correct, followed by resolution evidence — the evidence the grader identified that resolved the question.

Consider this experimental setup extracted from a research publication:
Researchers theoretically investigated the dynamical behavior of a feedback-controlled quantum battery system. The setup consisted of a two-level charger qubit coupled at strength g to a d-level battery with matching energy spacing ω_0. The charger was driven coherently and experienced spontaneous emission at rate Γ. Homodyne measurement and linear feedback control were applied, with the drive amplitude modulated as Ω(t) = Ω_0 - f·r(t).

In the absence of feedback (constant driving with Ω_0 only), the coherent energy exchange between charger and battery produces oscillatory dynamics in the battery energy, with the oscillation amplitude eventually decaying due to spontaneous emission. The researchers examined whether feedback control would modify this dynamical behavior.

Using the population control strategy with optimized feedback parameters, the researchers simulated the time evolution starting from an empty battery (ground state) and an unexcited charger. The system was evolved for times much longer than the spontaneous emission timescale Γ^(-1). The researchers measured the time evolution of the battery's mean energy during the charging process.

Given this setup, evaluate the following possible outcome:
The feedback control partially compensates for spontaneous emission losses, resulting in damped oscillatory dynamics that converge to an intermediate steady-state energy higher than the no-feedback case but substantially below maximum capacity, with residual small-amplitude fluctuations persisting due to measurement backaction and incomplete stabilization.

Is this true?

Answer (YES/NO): NO